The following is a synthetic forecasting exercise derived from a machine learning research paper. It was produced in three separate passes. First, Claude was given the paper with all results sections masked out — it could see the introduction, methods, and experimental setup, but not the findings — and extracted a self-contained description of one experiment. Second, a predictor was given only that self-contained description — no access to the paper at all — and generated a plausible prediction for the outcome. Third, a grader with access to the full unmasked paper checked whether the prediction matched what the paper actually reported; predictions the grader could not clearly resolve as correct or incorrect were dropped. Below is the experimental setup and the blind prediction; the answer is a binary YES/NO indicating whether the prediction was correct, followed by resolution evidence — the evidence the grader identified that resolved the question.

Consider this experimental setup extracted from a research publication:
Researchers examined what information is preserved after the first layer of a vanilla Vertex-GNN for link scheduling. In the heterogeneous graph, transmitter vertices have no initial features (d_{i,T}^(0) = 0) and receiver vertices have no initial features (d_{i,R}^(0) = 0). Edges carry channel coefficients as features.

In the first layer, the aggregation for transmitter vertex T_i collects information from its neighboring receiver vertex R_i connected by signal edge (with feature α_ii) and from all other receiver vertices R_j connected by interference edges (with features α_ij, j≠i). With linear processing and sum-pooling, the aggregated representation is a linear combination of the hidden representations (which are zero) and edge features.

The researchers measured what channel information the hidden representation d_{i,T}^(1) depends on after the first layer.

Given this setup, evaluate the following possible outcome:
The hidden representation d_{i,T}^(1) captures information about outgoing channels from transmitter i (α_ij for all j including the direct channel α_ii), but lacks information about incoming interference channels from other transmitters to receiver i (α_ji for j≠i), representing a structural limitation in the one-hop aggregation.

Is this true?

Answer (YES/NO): YES